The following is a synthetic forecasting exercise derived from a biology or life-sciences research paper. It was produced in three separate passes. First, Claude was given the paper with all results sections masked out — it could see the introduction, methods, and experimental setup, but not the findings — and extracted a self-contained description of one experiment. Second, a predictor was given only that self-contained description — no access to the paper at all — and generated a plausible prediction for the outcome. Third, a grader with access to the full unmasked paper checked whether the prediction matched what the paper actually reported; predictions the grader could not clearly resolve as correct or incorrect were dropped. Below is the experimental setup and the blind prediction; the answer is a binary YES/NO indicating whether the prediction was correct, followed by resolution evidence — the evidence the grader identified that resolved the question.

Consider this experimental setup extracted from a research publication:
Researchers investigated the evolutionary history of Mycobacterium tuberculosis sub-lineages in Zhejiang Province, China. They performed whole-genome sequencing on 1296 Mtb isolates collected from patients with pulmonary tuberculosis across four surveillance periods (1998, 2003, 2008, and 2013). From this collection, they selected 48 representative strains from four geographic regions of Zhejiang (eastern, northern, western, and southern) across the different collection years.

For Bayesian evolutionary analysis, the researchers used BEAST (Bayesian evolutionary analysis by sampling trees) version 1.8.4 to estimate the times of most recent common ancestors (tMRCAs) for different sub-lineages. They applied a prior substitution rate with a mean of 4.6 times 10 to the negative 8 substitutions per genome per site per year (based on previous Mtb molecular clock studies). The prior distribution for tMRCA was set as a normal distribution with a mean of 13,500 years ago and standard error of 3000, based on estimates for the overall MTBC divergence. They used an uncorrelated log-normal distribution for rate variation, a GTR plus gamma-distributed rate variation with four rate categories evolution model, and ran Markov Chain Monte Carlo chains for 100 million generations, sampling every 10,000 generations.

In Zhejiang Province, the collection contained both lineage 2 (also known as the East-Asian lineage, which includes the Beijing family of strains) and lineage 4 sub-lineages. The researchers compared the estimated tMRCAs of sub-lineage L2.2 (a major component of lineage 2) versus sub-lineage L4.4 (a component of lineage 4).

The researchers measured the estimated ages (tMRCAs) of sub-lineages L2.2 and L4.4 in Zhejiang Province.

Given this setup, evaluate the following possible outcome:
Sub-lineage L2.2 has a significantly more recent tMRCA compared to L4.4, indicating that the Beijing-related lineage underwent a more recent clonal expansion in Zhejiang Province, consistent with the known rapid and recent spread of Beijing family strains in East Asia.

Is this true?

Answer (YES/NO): NO